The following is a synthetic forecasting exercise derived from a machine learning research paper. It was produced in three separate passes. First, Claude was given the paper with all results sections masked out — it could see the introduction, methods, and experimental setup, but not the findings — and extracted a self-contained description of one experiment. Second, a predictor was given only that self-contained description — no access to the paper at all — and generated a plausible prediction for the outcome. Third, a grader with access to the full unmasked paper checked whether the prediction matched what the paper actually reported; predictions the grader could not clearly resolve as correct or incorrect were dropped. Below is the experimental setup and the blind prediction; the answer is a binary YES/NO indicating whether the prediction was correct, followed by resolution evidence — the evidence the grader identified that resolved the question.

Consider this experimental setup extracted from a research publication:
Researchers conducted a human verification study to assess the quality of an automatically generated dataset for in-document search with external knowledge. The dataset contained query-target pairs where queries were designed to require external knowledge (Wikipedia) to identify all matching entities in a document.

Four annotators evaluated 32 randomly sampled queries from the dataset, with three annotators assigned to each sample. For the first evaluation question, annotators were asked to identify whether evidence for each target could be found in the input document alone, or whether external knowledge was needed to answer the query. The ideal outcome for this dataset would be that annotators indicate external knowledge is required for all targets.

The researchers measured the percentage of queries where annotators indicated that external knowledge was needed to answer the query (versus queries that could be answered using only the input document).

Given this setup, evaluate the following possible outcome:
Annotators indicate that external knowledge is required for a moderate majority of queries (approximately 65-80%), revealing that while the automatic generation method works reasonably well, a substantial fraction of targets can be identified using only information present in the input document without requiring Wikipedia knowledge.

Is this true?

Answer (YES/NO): YES